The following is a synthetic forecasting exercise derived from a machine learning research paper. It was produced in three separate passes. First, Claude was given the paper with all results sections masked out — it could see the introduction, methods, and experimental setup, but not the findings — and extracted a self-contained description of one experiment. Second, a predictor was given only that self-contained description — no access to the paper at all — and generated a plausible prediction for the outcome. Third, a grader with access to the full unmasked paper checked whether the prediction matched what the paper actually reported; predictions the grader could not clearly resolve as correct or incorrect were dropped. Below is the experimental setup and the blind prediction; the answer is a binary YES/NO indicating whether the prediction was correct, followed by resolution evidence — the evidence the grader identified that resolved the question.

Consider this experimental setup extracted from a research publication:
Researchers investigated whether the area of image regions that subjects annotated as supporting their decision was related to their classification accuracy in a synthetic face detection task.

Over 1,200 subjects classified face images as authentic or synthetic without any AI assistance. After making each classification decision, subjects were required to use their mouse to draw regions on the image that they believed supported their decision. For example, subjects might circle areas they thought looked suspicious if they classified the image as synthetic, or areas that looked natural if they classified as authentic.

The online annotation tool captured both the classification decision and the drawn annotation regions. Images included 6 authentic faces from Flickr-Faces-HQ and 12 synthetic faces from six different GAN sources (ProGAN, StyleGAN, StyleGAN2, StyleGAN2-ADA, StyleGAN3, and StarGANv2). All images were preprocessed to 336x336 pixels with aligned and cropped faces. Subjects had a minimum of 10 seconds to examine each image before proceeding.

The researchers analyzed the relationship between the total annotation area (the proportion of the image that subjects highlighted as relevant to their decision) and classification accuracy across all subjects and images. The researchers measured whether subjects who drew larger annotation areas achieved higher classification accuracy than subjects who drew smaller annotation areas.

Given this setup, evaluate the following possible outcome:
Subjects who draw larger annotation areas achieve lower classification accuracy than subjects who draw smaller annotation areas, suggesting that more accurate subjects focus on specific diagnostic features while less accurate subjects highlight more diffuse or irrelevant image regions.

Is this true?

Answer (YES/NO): NO